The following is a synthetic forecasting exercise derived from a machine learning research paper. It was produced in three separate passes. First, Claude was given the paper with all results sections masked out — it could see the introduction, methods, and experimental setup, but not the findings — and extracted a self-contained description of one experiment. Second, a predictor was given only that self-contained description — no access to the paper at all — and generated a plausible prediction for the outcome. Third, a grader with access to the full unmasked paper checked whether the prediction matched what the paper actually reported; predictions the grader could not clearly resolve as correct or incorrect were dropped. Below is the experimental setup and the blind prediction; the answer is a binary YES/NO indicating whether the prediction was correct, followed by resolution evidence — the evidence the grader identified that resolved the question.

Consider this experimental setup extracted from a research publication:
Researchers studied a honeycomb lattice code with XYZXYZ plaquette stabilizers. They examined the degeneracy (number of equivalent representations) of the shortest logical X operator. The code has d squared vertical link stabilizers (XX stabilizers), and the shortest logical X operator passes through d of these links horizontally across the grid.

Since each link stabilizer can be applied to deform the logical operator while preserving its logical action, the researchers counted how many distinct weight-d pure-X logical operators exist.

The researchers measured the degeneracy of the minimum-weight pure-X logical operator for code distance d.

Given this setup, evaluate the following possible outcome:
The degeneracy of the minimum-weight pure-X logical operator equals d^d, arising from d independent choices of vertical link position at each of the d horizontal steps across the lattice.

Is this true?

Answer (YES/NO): NO